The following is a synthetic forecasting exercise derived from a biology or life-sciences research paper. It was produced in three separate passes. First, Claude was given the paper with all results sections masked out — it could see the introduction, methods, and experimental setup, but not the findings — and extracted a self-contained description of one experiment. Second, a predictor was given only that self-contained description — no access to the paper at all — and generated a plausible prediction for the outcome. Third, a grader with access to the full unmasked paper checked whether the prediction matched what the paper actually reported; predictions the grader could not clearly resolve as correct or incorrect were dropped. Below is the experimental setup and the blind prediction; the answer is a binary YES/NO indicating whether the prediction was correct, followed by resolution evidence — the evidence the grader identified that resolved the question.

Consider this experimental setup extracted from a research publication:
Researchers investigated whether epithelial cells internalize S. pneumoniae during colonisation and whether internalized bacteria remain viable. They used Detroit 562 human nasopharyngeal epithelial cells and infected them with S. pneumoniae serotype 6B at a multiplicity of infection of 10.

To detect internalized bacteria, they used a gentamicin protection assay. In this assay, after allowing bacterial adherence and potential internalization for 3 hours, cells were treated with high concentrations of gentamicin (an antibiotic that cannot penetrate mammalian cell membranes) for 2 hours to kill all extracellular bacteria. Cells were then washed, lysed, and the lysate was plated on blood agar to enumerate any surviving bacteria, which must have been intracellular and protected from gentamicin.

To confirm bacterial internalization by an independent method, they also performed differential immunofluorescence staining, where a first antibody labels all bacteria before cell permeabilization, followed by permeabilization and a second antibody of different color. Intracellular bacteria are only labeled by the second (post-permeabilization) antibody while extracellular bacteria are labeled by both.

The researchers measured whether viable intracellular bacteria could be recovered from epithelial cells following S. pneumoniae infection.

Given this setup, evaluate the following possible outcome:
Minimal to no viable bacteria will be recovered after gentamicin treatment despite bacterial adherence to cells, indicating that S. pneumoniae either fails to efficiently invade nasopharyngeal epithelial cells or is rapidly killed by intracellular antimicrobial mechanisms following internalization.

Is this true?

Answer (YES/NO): NO